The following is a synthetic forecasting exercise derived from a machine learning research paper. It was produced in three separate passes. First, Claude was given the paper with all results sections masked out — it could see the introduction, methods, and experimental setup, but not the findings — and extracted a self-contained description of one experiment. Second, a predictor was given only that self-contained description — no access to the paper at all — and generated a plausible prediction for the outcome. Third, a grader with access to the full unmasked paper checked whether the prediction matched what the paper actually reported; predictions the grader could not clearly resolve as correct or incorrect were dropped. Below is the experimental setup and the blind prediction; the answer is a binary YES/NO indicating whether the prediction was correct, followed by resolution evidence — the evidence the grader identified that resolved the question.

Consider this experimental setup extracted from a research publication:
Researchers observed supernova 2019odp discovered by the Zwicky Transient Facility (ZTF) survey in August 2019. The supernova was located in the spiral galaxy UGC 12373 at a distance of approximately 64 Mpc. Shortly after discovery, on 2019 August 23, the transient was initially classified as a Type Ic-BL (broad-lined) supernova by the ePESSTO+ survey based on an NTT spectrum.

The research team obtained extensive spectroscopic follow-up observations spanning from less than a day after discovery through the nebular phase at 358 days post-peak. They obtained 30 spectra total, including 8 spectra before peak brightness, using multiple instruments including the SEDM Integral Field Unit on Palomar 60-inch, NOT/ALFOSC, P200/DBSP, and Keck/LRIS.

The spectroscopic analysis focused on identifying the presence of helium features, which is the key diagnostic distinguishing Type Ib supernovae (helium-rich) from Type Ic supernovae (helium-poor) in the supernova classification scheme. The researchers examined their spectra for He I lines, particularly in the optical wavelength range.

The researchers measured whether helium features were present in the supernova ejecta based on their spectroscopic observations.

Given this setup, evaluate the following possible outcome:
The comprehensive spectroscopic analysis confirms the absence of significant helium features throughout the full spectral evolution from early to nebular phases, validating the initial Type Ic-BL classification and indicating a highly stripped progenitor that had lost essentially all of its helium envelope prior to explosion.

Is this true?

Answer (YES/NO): NO